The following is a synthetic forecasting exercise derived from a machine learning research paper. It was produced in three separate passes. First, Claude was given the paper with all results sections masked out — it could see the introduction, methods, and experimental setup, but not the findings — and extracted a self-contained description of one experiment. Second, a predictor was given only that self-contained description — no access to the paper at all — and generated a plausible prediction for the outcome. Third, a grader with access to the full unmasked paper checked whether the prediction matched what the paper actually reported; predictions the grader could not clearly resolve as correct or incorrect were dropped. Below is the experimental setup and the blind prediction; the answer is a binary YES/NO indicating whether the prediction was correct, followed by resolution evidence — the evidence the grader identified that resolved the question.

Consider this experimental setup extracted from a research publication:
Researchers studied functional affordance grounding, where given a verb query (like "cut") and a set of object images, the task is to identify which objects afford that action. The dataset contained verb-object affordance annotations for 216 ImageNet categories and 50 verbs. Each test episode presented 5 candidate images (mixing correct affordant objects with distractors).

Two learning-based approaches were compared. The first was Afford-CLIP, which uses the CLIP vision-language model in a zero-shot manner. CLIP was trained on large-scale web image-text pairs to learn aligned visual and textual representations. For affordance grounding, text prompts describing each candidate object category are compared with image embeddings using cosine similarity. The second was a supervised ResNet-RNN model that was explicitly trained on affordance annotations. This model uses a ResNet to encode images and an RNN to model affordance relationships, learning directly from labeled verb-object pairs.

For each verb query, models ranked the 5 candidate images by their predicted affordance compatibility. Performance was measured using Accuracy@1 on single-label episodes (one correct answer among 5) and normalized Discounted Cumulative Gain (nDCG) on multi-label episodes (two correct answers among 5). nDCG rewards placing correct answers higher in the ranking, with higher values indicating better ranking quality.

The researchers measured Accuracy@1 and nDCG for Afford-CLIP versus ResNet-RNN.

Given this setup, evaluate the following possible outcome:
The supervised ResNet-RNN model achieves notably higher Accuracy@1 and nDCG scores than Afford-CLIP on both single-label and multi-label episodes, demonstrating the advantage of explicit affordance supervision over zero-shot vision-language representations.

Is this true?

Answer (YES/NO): YES